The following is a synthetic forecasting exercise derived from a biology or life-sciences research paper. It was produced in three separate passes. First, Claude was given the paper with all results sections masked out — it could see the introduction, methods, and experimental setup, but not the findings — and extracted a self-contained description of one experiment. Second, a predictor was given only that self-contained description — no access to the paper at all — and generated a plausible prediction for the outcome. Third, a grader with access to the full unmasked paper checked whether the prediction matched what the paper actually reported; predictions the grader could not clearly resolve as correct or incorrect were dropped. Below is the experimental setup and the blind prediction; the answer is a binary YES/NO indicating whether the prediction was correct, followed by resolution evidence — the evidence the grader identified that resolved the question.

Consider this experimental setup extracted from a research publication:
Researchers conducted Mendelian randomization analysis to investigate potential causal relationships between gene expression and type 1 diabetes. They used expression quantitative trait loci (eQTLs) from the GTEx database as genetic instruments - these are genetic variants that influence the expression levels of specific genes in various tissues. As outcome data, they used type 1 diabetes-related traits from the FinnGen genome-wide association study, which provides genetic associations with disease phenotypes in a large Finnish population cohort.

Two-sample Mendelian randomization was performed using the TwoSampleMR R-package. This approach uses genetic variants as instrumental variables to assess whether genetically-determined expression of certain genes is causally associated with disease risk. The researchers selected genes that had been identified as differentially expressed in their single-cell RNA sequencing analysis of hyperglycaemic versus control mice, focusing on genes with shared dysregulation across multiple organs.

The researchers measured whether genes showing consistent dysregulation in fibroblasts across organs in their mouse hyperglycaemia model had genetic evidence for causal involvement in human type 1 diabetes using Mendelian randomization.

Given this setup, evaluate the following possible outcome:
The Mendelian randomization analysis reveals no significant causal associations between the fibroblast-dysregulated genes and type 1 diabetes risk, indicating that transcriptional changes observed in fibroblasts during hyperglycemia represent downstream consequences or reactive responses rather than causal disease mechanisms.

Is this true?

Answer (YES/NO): NO